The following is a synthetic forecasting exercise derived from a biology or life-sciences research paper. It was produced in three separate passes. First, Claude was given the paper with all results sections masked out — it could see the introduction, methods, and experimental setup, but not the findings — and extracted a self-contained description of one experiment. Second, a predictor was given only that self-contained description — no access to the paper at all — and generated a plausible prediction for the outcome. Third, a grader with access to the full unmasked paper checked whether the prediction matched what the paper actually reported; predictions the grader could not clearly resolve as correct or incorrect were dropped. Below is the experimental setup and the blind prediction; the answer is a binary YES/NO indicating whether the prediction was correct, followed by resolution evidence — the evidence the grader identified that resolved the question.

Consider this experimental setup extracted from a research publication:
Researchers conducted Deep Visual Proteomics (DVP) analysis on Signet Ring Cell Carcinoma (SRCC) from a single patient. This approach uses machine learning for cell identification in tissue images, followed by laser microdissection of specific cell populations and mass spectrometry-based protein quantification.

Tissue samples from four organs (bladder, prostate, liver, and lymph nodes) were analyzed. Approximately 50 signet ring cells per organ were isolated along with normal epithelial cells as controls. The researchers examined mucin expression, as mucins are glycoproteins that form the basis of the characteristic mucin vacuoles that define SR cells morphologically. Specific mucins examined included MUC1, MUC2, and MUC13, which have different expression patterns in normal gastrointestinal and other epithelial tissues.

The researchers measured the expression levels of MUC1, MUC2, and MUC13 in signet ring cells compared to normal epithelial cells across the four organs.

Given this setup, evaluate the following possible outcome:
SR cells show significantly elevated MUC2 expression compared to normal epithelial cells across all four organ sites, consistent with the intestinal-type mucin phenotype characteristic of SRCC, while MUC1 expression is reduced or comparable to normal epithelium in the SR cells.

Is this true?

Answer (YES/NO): NO